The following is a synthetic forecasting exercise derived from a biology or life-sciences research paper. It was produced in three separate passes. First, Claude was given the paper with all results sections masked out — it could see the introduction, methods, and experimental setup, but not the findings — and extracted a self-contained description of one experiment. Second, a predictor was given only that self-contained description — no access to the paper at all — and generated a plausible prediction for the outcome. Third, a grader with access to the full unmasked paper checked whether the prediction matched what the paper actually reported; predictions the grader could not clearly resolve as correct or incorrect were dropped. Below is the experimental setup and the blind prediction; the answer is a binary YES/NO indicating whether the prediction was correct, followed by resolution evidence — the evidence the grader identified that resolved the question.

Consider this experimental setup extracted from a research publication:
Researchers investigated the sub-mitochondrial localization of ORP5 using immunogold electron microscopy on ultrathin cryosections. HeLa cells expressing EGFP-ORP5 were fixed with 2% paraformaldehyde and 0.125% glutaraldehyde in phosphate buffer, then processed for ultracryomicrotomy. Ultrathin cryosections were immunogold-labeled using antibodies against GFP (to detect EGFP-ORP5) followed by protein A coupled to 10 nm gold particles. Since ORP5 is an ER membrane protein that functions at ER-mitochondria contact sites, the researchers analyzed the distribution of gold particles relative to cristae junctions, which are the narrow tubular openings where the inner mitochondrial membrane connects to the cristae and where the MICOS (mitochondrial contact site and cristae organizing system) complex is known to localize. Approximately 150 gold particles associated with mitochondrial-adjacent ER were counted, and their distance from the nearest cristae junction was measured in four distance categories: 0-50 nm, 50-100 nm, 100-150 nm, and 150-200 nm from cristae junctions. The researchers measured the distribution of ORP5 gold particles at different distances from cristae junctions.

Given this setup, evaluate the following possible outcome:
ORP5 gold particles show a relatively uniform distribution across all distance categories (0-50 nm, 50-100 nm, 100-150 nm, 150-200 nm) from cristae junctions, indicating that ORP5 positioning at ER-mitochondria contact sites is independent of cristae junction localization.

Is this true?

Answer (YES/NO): NO